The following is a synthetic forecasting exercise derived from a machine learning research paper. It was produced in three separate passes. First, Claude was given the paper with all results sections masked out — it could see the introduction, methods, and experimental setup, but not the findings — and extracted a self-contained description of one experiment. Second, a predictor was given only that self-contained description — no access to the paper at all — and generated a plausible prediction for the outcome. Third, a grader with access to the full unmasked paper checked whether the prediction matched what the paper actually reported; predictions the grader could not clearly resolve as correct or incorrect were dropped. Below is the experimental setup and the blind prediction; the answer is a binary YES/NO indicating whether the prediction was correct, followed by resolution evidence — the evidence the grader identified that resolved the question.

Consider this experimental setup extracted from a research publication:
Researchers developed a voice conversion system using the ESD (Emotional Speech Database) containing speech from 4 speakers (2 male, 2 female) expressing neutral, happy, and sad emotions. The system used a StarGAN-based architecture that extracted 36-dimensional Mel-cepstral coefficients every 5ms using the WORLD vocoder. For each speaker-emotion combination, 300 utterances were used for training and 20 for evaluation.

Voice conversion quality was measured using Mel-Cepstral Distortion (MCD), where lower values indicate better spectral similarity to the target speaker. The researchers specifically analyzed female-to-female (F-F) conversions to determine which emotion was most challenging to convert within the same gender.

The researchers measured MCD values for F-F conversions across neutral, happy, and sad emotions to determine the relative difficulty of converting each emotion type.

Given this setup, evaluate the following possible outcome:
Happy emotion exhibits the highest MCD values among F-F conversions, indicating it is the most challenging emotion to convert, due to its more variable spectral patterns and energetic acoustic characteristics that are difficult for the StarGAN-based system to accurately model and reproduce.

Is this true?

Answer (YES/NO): NO